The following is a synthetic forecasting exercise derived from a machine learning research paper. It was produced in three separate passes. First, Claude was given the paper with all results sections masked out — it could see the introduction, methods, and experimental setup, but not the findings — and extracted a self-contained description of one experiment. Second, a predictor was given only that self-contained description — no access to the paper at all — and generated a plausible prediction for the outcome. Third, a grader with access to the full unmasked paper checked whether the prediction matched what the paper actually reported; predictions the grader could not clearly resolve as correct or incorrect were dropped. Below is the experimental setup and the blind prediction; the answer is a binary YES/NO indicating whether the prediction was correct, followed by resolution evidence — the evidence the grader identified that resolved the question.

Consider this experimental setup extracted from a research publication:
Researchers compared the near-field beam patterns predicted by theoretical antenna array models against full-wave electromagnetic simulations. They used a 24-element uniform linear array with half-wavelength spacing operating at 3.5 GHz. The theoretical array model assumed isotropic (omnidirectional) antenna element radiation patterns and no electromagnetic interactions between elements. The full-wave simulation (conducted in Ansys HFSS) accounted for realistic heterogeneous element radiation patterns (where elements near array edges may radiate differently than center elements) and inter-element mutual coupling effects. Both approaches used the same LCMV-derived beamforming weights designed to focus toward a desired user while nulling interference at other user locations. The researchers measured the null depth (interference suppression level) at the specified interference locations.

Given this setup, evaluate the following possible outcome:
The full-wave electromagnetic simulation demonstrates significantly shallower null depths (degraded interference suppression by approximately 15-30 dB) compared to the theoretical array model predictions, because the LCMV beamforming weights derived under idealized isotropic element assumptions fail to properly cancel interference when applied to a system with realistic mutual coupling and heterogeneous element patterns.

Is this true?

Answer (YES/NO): NO